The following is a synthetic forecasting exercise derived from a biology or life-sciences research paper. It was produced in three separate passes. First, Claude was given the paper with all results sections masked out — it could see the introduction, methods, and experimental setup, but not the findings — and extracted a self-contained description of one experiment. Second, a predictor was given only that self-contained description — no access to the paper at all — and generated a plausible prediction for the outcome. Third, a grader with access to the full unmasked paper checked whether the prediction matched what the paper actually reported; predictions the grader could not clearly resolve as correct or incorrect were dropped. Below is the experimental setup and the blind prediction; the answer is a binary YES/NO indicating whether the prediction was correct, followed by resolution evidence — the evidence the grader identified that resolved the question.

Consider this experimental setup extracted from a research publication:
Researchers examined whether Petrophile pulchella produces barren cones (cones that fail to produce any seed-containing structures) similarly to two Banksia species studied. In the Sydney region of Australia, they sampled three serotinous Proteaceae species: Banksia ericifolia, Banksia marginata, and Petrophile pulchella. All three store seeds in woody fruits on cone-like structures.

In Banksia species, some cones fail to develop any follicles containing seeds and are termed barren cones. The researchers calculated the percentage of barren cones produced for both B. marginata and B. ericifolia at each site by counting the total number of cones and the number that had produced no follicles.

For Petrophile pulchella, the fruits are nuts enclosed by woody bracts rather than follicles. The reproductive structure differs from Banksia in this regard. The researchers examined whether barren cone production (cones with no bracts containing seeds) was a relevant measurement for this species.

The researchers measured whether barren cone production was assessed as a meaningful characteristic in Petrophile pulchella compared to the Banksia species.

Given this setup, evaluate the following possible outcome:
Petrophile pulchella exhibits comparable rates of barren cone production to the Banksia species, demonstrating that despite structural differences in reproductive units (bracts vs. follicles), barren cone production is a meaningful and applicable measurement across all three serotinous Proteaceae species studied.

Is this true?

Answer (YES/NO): NO